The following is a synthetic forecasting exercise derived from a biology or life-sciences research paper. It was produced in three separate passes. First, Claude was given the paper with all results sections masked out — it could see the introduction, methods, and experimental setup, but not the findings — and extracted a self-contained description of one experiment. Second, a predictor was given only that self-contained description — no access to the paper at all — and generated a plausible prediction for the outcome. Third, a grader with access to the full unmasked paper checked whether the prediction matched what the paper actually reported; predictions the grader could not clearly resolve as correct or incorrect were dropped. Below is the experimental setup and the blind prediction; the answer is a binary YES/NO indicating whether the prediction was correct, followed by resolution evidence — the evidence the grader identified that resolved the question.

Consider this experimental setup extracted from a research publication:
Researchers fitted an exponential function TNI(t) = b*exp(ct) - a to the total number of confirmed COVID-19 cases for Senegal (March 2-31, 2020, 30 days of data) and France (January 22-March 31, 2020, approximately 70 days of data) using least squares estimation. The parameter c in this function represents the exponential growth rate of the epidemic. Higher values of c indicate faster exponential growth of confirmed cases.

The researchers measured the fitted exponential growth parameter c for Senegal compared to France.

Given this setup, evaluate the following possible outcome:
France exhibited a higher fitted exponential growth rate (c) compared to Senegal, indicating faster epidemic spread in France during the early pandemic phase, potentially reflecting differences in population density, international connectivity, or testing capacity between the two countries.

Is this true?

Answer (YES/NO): YES